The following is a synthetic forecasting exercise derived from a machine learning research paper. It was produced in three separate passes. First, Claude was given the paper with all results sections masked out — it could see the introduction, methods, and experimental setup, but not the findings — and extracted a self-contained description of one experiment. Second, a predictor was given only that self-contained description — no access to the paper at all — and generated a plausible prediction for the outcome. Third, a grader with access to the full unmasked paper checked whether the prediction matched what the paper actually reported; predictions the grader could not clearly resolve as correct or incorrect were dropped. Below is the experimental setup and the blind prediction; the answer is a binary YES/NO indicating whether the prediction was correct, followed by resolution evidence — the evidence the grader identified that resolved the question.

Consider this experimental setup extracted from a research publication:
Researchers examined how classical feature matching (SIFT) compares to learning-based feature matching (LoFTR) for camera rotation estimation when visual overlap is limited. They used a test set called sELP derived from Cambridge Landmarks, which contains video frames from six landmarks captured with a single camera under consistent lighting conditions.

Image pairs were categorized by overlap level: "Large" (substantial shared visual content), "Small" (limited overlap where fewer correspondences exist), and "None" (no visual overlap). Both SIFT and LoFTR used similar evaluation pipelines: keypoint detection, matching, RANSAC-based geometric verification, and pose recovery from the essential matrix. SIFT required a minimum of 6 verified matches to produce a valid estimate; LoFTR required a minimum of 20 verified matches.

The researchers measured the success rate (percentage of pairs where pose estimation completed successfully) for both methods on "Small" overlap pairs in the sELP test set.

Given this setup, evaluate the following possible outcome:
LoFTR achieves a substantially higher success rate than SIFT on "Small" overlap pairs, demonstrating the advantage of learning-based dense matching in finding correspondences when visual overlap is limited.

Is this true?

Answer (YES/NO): NO